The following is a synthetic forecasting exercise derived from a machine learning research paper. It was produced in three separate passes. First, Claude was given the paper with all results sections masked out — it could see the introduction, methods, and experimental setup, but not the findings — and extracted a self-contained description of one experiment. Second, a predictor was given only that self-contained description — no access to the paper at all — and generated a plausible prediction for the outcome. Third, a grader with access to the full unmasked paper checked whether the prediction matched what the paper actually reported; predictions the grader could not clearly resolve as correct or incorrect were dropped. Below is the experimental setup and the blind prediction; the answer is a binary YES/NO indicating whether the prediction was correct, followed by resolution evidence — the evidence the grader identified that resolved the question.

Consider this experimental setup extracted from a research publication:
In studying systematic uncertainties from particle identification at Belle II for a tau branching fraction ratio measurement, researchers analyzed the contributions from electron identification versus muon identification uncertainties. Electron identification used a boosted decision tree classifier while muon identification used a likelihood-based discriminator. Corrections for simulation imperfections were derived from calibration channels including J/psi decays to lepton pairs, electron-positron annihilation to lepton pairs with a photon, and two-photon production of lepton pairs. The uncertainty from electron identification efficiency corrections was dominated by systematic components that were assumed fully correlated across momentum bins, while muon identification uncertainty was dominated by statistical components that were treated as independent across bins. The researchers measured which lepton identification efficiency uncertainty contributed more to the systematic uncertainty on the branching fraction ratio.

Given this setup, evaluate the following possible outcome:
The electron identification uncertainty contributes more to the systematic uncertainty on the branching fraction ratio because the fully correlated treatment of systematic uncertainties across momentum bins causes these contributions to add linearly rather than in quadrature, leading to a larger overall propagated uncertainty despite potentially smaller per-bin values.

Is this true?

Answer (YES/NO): YES